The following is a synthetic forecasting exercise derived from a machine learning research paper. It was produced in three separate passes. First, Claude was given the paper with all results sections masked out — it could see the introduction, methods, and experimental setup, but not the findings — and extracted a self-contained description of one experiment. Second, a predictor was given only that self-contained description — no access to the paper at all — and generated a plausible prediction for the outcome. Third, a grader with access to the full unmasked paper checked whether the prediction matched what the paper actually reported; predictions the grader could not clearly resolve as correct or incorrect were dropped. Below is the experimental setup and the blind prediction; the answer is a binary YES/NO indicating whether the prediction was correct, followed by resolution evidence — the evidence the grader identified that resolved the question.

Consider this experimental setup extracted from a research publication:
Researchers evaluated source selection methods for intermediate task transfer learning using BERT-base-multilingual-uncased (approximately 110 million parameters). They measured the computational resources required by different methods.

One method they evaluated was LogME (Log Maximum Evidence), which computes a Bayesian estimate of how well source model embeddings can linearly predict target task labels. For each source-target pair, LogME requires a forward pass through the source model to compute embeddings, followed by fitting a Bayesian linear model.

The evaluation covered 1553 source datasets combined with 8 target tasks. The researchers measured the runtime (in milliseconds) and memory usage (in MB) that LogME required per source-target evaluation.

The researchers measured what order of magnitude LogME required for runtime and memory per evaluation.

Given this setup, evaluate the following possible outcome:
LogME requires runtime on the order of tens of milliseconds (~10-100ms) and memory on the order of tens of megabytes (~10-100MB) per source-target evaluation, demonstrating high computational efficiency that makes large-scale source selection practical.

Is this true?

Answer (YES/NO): NO